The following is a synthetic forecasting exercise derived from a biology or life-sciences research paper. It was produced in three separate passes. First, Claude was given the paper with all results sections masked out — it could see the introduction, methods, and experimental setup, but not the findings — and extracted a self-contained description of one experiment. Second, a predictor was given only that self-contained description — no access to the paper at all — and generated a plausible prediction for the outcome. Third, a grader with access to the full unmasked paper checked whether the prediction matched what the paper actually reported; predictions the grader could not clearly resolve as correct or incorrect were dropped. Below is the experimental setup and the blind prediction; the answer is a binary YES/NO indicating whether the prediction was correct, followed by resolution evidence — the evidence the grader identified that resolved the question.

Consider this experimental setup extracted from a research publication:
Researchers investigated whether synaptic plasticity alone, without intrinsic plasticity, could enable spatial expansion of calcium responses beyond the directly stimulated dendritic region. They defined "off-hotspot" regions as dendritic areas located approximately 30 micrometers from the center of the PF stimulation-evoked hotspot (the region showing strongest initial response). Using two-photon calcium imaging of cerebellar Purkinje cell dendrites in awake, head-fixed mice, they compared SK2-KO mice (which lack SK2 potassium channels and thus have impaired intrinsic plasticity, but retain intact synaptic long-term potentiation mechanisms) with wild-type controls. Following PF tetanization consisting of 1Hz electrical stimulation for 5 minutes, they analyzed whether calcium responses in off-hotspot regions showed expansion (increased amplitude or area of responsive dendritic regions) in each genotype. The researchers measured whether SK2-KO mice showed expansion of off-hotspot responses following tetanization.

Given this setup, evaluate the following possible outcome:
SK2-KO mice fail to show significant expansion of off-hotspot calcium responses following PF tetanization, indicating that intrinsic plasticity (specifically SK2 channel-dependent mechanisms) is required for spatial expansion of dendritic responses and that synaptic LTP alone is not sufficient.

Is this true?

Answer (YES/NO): YES